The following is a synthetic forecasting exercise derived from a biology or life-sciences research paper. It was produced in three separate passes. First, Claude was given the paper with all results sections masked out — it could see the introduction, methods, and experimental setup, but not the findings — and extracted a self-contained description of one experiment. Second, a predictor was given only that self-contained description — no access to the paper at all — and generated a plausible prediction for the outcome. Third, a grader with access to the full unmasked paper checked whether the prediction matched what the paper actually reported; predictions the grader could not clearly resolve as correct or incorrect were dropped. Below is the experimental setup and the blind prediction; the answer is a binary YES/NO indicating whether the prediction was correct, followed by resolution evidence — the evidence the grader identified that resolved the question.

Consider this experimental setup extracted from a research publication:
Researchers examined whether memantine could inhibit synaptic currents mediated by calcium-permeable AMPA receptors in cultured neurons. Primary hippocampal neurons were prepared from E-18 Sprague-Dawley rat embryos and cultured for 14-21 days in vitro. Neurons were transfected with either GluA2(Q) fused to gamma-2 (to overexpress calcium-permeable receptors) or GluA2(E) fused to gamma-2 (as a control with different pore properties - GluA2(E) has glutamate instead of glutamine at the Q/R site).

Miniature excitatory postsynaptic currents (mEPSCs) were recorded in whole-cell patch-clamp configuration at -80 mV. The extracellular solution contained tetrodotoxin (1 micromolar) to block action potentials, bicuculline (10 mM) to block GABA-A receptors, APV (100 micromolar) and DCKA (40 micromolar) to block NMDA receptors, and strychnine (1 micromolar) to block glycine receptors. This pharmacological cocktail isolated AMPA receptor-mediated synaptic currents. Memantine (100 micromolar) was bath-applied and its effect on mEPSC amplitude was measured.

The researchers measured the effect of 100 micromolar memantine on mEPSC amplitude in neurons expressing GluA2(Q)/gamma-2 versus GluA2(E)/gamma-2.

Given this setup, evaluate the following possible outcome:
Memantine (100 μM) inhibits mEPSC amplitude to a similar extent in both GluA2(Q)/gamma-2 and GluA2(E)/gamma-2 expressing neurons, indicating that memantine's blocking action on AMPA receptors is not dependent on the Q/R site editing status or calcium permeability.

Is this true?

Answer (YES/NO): NO